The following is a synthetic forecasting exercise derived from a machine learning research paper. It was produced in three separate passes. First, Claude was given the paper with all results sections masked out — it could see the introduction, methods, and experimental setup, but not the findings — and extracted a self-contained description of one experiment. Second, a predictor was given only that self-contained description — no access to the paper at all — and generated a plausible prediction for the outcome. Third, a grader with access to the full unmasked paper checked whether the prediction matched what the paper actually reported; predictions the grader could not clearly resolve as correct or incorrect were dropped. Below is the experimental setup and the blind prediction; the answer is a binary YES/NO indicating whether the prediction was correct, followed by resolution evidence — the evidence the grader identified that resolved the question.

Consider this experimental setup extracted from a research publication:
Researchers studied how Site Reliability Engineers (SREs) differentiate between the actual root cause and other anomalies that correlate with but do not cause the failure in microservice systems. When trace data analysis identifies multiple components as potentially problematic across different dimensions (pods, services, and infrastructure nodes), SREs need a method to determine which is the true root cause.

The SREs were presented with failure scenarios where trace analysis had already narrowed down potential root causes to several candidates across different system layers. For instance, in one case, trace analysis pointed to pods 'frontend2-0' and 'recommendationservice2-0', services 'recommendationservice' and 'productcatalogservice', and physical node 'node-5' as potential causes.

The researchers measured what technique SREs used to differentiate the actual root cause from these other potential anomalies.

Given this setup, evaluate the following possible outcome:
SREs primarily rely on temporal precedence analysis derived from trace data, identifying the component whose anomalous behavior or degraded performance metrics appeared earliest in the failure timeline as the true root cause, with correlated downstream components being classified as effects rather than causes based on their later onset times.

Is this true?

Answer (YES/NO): NO